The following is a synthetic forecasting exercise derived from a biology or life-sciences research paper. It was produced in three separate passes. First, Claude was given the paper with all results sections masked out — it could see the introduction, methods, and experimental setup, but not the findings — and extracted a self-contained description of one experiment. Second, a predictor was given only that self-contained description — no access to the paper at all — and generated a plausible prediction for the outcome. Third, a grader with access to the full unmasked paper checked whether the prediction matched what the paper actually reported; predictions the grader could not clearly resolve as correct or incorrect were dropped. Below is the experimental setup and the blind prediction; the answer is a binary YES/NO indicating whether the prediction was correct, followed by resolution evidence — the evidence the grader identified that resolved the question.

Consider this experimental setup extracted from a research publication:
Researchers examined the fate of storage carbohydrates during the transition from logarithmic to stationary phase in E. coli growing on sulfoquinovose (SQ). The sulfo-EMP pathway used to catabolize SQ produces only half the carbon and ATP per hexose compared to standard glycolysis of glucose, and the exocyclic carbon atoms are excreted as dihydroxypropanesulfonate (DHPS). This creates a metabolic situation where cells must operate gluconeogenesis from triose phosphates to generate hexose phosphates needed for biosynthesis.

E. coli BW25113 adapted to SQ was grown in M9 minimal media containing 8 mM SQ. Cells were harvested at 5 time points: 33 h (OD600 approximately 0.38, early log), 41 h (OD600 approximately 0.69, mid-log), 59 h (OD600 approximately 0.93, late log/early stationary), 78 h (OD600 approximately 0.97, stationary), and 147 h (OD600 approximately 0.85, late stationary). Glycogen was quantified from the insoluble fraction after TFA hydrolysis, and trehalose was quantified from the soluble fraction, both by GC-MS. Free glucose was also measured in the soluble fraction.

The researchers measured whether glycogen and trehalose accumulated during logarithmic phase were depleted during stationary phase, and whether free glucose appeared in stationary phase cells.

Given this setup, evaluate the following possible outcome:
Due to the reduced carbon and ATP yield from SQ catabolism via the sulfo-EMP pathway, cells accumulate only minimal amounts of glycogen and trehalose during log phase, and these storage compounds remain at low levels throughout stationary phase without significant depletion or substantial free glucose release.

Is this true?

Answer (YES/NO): NO